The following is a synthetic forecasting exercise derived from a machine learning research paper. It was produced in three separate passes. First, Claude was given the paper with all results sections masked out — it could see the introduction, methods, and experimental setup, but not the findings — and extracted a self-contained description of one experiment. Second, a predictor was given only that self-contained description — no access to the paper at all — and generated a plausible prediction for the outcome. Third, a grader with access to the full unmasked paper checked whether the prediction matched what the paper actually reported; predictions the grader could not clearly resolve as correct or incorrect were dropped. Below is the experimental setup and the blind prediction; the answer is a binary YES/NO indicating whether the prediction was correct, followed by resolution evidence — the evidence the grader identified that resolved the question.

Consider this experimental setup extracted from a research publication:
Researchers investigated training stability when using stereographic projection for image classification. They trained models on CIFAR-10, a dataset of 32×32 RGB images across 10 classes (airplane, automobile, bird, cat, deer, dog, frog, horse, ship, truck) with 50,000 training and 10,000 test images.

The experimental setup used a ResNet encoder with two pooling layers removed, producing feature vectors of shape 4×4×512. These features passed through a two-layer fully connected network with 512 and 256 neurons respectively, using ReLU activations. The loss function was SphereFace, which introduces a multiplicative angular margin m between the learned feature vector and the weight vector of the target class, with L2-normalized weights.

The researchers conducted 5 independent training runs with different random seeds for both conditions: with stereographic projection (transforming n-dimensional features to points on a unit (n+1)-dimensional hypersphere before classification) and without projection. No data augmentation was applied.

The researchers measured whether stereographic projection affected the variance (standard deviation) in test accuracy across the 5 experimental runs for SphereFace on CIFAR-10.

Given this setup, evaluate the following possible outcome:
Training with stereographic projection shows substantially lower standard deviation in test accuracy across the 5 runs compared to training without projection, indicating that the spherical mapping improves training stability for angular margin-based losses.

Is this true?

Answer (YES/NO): YES